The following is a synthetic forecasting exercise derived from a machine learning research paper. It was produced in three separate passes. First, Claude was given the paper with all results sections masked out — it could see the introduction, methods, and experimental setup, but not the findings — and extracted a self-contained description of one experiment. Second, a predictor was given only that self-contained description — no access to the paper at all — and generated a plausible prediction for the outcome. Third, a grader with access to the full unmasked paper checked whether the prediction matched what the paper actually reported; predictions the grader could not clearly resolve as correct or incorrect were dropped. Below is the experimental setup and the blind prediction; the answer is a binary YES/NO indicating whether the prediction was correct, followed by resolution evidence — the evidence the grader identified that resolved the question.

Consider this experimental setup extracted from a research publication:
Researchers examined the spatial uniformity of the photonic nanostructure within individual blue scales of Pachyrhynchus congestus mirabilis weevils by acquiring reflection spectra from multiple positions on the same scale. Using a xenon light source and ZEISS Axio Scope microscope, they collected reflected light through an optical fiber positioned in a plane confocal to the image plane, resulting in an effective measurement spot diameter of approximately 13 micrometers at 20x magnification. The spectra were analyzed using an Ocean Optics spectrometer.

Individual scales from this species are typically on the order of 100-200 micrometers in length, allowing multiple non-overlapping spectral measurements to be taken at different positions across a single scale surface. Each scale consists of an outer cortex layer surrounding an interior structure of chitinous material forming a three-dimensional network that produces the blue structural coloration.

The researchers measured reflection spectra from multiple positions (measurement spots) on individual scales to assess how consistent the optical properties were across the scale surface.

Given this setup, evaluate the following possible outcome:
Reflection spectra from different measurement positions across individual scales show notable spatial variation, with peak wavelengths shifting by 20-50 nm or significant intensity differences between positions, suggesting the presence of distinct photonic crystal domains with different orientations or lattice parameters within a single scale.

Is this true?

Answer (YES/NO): NO